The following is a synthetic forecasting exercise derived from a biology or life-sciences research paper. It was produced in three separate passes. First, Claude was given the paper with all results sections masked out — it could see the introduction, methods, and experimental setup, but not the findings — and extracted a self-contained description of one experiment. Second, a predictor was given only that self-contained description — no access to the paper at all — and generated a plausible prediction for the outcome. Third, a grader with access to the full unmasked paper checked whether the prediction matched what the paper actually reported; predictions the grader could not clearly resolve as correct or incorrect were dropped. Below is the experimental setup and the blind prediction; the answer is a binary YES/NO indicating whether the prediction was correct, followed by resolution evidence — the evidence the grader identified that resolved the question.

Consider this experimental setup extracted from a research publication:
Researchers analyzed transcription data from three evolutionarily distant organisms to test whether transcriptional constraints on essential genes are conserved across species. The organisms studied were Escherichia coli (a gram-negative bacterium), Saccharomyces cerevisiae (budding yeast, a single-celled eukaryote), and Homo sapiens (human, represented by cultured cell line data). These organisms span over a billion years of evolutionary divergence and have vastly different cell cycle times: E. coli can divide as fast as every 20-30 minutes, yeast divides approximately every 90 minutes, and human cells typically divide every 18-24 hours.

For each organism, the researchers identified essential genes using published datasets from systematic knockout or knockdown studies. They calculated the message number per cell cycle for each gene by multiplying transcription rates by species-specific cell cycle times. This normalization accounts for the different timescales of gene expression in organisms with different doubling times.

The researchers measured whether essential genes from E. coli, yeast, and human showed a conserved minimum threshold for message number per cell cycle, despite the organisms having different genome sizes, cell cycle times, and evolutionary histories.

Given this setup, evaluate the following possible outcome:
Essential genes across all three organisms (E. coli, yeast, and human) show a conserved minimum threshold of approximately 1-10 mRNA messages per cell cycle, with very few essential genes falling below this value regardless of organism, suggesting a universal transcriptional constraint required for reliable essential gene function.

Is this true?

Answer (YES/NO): YES